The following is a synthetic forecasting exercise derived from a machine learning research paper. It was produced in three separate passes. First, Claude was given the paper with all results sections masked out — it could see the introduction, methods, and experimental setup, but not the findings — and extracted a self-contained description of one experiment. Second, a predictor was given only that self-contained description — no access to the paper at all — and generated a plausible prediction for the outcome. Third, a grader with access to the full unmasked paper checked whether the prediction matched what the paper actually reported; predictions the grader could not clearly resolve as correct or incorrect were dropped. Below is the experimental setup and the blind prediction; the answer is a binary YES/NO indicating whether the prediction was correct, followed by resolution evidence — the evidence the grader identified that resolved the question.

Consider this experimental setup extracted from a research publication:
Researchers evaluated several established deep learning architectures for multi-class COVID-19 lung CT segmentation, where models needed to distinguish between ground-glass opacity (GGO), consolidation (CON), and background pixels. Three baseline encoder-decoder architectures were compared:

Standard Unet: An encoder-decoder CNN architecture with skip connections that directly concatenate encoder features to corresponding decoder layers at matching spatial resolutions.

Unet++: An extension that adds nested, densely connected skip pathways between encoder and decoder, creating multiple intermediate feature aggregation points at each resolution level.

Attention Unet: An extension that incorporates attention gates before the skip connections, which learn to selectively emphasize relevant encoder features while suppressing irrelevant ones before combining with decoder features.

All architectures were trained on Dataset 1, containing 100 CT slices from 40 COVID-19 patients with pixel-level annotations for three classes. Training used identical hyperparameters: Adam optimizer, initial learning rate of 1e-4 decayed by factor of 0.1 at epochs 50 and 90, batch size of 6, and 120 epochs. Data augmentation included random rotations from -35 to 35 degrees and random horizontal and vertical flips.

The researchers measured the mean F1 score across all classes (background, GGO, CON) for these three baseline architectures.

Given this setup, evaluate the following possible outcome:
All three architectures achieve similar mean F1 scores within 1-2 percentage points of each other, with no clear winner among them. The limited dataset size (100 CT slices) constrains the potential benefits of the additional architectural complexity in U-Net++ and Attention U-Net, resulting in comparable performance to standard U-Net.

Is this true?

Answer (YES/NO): NO